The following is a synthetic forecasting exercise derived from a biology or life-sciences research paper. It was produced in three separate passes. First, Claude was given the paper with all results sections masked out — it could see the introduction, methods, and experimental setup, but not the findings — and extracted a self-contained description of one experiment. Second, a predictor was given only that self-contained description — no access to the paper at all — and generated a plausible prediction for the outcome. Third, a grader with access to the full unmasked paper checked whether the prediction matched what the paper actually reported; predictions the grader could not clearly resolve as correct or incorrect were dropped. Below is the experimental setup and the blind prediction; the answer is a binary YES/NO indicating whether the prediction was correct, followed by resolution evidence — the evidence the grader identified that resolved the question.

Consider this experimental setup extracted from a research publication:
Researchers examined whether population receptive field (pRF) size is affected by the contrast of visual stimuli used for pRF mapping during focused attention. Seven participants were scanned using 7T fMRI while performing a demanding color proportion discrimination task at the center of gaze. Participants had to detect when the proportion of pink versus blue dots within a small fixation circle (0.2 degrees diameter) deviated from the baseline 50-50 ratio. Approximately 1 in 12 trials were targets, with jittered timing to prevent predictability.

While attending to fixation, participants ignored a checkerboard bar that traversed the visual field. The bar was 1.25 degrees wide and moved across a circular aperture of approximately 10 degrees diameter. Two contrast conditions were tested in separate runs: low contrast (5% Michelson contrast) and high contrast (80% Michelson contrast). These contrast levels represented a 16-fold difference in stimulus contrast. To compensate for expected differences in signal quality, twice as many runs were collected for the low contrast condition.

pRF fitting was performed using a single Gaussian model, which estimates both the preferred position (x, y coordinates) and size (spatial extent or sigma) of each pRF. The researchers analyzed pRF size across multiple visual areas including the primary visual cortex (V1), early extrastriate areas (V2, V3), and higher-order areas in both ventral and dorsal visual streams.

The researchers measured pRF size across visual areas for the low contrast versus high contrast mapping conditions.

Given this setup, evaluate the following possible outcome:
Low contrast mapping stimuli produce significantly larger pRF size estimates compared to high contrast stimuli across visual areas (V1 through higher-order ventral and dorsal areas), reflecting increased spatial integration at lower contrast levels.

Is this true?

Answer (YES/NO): NO